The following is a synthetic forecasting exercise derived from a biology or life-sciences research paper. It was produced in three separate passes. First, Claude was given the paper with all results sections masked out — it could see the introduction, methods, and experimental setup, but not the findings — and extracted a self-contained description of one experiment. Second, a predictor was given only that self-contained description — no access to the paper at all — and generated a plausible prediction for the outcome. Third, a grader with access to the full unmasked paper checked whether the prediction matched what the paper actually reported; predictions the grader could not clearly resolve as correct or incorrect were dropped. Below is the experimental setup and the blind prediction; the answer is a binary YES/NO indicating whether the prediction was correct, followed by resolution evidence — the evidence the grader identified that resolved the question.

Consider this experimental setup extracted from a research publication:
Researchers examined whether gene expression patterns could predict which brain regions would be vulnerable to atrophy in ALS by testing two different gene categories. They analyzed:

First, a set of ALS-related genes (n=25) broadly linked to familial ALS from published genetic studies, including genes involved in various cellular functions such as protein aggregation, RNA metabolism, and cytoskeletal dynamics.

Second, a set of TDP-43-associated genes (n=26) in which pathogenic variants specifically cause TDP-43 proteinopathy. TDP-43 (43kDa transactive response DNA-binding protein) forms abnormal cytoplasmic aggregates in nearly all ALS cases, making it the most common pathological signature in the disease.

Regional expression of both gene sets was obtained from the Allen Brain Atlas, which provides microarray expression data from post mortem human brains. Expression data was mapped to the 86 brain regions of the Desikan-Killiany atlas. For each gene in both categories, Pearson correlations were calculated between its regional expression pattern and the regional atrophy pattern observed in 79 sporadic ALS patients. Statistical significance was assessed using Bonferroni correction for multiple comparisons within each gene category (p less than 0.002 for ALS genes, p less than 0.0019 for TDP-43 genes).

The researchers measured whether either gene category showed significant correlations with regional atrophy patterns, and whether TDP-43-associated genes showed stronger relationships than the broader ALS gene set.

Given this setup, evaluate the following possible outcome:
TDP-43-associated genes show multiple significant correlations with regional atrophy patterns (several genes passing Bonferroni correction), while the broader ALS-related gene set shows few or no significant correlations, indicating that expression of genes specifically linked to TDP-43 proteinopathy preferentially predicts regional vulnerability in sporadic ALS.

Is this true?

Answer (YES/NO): NO